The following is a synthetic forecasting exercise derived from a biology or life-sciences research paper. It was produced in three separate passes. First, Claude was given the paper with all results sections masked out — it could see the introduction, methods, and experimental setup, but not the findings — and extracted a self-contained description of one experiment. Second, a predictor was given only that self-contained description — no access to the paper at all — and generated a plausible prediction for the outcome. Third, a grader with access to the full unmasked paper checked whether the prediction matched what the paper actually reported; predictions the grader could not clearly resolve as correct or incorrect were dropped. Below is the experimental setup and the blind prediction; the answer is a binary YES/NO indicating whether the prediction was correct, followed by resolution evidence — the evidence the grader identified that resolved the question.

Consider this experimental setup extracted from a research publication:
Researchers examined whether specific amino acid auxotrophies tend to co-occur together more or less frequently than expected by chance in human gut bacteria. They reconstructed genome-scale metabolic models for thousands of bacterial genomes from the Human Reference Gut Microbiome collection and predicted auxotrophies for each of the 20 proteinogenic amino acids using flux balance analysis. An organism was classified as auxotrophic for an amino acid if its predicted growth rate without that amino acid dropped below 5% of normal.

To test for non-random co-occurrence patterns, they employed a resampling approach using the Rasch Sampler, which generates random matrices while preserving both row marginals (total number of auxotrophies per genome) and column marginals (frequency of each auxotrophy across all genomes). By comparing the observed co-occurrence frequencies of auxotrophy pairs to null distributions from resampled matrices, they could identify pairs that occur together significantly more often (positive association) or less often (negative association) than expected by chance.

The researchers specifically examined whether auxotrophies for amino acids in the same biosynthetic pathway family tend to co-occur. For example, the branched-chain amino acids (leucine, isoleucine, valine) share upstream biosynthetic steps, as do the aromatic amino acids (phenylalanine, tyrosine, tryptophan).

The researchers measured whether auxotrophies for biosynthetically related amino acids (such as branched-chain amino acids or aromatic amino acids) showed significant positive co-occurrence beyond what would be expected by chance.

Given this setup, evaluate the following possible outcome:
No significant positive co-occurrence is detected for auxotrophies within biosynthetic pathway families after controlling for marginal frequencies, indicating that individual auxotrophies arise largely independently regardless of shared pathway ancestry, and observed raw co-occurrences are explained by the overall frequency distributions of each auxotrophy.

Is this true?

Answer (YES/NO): NO